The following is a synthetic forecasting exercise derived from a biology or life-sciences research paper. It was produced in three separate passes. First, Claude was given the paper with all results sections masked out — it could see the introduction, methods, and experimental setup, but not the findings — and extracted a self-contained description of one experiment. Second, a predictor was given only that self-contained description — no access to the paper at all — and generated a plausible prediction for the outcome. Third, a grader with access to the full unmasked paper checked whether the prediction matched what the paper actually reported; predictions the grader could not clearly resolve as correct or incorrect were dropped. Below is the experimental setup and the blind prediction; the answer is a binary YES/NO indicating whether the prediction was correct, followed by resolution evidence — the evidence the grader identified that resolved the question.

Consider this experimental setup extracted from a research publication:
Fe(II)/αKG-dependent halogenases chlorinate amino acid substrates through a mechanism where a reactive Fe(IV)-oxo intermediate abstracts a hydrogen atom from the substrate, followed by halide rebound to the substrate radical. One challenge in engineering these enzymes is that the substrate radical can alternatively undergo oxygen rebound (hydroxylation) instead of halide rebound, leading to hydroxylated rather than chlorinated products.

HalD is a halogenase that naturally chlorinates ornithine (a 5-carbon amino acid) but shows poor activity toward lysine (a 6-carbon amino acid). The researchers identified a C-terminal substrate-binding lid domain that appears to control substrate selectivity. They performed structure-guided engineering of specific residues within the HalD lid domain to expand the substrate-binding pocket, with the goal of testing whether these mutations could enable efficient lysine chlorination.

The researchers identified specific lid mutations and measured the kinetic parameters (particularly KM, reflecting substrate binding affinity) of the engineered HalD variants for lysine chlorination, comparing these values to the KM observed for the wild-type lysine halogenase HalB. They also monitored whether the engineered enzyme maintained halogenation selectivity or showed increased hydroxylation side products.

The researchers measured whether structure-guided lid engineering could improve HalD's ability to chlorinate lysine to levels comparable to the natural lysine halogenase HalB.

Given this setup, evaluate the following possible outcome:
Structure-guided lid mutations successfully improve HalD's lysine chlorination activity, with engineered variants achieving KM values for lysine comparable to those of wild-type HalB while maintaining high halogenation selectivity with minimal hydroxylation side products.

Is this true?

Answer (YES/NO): NO